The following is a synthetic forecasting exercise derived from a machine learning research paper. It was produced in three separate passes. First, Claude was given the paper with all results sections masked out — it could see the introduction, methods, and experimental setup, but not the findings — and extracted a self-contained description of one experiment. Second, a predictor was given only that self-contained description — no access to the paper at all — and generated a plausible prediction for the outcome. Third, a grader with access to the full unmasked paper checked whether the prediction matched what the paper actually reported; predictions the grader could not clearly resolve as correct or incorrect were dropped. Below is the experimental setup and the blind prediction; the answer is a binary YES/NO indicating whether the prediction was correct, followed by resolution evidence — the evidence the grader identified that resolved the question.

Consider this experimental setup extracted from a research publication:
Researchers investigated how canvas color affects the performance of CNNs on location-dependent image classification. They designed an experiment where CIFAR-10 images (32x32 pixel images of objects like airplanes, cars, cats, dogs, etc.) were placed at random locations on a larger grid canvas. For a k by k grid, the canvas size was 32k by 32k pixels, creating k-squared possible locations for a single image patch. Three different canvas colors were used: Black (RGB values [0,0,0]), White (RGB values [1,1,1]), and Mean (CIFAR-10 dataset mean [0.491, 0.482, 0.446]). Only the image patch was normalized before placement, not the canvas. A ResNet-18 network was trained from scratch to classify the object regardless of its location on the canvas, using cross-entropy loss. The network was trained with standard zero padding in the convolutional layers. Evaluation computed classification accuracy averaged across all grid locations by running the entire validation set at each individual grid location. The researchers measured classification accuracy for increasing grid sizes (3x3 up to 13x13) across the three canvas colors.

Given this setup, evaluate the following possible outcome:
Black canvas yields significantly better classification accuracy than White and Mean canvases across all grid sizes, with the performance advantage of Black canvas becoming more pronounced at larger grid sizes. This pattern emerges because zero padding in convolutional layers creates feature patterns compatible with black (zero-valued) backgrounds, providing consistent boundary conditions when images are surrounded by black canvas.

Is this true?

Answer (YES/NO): NO